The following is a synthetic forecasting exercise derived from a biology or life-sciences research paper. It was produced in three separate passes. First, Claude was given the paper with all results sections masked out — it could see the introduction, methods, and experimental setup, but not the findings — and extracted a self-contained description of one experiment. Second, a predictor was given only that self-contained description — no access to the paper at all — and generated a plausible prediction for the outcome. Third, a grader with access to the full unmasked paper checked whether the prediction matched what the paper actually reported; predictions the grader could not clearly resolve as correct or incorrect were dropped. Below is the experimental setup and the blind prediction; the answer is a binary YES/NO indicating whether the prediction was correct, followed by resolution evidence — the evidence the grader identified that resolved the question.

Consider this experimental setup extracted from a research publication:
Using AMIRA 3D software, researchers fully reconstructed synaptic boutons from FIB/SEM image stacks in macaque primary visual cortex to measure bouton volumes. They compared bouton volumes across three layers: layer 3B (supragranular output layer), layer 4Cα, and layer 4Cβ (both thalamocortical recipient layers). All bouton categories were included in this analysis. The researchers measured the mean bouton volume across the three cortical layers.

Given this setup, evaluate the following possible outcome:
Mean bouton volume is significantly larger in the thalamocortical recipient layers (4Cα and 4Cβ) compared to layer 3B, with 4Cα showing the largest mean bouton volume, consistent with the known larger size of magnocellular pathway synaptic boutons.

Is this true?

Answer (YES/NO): NO